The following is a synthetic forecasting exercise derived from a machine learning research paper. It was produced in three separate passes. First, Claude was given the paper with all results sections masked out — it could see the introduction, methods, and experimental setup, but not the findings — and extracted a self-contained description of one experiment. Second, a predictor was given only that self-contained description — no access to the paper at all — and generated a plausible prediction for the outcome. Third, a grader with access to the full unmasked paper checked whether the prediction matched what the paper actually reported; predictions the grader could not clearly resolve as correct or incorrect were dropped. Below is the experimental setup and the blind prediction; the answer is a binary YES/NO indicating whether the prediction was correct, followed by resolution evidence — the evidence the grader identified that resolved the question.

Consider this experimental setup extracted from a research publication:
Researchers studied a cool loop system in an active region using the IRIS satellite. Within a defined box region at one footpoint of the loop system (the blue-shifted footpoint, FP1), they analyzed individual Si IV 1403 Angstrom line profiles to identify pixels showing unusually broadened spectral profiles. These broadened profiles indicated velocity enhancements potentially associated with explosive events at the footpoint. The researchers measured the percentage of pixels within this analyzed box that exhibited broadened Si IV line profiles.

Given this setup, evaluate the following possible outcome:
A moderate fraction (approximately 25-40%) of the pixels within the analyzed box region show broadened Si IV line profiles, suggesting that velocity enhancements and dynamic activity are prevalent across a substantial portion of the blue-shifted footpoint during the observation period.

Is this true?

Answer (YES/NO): NO